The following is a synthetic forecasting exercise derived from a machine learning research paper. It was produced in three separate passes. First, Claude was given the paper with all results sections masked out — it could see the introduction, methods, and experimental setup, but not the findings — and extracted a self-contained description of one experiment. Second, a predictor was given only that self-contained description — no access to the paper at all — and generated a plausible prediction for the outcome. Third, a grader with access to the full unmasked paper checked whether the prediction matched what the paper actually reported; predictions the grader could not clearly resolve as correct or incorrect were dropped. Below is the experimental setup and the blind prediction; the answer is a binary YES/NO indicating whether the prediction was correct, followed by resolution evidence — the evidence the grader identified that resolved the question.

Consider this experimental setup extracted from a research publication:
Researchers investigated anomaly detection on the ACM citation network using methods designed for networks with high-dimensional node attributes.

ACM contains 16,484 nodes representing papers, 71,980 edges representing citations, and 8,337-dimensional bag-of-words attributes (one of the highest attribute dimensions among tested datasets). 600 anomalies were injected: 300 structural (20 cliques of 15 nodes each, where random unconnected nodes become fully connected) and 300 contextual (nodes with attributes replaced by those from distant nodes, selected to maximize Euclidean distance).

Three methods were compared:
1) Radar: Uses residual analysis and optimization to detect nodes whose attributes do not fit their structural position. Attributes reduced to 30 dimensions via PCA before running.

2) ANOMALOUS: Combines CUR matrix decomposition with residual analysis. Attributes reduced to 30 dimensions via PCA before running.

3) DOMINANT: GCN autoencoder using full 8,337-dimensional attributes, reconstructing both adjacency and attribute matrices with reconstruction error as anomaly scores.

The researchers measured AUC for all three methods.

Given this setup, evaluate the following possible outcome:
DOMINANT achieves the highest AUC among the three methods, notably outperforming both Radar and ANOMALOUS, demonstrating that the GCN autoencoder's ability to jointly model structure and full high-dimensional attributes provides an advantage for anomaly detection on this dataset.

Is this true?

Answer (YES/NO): YES